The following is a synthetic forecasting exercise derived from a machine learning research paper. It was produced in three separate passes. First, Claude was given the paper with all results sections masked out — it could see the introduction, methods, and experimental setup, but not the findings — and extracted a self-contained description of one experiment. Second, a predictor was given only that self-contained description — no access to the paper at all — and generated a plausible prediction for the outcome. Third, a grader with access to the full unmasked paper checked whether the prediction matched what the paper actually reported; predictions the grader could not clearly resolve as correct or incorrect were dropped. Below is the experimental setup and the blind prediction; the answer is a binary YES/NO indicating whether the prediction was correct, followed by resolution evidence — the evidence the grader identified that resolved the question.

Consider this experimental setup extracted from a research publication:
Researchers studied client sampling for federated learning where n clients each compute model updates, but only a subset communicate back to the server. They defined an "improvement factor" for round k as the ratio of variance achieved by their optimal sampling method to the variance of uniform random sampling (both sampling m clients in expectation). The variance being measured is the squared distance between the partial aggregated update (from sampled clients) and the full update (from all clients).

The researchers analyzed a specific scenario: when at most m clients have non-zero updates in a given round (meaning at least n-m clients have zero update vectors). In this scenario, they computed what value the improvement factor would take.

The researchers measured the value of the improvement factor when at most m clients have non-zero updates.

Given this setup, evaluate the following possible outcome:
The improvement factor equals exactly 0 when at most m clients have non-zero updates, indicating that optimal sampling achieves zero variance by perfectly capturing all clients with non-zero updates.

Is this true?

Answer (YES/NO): YES